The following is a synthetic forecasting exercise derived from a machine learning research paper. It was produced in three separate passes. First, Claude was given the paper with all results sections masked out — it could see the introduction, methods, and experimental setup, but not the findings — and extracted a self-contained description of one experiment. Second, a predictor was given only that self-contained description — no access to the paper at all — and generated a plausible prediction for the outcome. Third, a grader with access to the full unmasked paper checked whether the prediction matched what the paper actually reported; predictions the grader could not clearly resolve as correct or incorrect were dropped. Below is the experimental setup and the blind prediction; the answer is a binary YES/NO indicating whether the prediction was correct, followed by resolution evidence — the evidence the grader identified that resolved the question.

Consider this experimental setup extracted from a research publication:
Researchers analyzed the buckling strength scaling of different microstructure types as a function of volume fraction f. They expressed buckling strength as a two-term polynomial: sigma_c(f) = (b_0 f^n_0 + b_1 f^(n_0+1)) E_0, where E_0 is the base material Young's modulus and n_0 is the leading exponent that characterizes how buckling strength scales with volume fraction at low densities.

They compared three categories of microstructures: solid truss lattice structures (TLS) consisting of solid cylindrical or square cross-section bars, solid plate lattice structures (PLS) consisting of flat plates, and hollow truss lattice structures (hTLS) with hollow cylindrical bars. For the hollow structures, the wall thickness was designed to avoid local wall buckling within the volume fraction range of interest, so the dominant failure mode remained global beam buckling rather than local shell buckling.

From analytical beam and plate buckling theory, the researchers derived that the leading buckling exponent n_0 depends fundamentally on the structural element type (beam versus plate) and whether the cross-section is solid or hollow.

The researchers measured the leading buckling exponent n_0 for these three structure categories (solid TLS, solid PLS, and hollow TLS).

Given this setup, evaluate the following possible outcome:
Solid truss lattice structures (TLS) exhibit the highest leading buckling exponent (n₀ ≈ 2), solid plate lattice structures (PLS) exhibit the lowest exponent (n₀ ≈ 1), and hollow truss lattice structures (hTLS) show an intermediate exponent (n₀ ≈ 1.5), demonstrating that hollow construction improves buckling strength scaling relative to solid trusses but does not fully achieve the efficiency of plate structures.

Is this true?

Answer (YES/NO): NO